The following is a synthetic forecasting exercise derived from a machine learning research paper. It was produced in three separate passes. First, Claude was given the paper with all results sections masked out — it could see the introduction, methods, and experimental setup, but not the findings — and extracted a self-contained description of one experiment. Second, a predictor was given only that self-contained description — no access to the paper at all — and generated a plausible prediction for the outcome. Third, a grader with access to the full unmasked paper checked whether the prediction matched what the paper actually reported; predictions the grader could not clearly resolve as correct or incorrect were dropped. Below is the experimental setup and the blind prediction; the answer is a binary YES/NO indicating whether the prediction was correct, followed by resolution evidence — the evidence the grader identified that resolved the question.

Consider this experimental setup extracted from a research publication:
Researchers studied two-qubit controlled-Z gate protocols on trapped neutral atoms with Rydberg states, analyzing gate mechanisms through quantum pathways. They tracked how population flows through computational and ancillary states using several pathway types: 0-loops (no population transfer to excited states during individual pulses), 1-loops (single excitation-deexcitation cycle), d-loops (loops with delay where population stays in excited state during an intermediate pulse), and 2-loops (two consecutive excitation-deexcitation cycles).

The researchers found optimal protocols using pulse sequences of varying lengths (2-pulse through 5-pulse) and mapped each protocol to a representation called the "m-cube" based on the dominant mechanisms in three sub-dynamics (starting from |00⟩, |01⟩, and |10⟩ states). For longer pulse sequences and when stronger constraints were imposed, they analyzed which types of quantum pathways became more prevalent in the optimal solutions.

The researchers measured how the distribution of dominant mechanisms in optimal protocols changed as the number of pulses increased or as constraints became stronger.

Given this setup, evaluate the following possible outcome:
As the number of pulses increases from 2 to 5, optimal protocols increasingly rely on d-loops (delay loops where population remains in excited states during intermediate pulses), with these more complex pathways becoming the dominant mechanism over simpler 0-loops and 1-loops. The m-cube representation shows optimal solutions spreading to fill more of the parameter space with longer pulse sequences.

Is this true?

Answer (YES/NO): NO